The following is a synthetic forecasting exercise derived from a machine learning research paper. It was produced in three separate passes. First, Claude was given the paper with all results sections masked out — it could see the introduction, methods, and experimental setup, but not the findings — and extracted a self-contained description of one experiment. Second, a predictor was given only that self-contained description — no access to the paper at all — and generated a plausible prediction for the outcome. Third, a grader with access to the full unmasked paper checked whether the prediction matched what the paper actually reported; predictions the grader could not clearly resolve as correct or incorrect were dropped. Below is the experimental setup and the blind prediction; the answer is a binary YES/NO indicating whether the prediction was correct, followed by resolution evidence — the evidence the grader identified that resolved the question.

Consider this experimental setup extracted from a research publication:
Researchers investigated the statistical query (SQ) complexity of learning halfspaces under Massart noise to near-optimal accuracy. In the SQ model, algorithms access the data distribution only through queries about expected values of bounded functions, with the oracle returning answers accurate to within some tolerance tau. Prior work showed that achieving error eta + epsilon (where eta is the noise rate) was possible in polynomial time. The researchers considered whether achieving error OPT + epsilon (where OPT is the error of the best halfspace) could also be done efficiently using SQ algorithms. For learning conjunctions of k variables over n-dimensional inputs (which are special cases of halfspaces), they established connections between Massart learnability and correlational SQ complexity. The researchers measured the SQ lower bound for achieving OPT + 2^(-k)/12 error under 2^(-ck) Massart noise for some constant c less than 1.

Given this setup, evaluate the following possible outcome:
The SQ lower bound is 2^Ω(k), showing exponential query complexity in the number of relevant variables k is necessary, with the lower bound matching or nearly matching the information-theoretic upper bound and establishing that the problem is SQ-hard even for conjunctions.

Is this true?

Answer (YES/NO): NO